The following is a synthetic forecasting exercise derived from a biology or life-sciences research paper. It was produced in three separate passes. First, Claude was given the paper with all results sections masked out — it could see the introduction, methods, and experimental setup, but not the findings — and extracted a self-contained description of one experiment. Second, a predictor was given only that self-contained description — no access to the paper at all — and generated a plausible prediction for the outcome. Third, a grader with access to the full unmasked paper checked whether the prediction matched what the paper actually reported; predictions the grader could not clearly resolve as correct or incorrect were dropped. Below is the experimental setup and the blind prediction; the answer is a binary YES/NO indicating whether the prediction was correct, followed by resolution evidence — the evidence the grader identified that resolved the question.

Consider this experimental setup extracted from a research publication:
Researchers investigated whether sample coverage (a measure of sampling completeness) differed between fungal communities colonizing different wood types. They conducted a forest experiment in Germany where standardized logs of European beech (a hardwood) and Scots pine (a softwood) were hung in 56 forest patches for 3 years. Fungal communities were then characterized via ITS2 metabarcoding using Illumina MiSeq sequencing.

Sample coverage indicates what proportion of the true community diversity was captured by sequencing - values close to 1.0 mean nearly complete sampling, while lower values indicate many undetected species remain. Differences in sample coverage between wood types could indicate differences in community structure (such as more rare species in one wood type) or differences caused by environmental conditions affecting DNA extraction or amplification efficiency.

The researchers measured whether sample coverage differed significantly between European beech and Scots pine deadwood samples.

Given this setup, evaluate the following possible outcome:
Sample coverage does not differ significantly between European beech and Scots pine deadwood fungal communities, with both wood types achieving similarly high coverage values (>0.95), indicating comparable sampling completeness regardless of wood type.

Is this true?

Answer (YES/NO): NO